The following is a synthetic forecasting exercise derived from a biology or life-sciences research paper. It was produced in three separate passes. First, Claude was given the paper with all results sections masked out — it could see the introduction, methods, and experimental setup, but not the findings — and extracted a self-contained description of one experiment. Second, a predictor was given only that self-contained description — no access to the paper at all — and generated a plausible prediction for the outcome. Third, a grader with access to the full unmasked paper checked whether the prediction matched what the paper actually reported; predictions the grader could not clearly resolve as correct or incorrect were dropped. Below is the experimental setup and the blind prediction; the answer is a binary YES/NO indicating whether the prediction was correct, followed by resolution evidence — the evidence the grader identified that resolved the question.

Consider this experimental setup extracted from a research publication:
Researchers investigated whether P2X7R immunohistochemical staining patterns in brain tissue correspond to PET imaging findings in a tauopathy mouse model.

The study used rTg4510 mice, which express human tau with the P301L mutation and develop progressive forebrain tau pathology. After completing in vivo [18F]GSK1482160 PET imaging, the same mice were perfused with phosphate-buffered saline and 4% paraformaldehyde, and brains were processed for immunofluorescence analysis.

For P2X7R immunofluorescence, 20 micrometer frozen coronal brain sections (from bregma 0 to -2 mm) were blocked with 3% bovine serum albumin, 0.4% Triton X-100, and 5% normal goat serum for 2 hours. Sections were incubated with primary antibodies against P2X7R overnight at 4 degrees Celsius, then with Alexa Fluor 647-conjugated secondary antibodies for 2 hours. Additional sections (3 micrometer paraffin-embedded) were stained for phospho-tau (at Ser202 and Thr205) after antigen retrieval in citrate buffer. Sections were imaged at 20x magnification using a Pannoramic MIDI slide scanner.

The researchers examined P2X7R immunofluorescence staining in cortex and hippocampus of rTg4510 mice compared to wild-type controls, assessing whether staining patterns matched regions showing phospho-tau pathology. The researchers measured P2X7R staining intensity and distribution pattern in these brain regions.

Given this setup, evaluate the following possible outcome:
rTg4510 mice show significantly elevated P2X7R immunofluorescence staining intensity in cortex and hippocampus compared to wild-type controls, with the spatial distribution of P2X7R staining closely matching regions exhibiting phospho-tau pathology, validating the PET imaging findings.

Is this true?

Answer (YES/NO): NO